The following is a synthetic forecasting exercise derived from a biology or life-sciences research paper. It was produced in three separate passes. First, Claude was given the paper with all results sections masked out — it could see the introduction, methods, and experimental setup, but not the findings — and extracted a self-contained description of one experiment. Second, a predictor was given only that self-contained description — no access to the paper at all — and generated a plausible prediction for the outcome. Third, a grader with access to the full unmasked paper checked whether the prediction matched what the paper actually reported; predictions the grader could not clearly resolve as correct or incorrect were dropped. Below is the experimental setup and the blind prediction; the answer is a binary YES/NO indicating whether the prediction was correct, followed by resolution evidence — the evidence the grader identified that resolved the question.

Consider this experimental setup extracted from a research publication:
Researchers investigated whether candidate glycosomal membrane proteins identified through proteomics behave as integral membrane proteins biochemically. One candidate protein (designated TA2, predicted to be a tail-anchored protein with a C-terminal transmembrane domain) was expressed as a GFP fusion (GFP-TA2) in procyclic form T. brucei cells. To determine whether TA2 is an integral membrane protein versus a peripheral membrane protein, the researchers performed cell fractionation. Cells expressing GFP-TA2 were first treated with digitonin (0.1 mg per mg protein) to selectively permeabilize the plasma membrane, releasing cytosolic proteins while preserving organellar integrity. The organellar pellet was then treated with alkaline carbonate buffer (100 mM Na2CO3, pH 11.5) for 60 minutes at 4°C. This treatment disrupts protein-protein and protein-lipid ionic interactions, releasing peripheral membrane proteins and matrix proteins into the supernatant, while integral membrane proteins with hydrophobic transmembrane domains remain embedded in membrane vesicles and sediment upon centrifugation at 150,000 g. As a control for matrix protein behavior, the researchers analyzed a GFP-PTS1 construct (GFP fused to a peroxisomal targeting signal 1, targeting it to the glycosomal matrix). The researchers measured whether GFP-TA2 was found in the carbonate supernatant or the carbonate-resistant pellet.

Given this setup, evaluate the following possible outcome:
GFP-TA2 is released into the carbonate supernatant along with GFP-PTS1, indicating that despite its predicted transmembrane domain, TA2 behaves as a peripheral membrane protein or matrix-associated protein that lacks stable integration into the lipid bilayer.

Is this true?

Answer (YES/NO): NO